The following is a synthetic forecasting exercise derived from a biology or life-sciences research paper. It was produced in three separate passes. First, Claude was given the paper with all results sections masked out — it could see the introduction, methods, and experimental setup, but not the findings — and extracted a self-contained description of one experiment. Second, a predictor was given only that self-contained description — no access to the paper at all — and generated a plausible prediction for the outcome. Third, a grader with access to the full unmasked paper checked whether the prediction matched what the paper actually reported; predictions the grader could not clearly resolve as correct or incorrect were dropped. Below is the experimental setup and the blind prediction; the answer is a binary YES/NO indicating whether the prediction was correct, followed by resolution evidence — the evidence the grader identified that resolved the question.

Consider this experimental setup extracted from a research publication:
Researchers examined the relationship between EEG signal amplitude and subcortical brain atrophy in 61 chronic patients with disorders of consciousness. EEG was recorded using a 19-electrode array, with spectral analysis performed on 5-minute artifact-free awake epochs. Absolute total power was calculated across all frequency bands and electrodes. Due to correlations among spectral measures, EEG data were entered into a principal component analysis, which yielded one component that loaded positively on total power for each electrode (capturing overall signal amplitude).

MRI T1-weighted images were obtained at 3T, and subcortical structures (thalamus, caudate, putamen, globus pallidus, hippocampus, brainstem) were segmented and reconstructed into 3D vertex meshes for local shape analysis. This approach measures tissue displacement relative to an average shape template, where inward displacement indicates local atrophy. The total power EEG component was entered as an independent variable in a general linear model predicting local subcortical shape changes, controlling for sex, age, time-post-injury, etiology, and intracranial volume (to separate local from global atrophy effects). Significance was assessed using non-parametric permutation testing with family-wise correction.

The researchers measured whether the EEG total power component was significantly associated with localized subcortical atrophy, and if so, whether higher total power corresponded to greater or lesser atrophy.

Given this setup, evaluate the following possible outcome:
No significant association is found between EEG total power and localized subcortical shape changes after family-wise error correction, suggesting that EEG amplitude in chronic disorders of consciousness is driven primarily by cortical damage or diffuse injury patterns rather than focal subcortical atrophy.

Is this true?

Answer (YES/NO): NO